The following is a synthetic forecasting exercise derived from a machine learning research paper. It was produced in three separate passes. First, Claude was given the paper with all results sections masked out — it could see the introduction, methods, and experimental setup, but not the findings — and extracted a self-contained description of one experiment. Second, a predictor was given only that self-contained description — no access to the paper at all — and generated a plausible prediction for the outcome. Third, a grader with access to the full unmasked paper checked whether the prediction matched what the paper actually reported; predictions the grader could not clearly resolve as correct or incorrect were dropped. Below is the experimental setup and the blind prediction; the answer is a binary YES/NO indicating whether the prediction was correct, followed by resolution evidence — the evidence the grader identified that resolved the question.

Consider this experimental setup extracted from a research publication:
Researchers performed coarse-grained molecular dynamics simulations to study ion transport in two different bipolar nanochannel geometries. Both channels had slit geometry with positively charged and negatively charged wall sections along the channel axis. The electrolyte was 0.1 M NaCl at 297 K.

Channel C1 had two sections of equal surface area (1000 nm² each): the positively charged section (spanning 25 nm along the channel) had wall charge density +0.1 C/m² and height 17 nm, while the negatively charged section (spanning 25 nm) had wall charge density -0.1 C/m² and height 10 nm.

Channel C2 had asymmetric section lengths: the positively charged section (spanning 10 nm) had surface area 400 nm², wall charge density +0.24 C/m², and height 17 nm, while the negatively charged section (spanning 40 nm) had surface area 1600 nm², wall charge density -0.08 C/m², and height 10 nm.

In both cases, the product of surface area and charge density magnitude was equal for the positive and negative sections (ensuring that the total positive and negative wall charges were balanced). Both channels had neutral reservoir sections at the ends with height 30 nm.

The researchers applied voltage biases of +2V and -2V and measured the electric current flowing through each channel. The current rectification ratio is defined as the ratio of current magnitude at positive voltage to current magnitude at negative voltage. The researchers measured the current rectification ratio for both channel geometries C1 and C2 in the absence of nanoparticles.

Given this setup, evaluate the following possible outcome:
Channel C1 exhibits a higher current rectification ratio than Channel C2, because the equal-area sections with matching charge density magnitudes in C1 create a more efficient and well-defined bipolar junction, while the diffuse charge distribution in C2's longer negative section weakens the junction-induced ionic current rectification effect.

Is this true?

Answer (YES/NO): NO